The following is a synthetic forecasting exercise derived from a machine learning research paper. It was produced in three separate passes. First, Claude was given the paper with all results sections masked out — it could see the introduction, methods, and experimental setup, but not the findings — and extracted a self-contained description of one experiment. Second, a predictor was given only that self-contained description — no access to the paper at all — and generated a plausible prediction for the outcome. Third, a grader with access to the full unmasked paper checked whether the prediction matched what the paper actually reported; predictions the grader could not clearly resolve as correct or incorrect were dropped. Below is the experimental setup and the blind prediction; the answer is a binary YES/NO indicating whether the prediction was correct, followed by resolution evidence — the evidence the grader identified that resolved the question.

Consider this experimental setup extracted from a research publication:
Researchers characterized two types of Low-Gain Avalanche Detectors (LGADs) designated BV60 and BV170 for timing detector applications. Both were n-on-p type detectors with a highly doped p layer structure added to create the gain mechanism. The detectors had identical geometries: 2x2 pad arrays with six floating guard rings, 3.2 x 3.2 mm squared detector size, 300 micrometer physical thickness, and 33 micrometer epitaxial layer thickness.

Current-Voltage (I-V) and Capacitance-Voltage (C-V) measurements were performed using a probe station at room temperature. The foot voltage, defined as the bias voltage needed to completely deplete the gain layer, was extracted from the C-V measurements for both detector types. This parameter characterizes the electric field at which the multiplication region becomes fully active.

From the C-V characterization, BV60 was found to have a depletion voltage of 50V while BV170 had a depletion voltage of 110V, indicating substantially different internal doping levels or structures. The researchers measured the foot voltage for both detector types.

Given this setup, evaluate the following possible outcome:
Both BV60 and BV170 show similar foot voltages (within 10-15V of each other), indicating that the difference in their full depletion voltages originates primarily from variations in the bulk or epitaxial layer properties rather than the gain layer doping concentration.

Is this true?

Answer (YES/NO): YES